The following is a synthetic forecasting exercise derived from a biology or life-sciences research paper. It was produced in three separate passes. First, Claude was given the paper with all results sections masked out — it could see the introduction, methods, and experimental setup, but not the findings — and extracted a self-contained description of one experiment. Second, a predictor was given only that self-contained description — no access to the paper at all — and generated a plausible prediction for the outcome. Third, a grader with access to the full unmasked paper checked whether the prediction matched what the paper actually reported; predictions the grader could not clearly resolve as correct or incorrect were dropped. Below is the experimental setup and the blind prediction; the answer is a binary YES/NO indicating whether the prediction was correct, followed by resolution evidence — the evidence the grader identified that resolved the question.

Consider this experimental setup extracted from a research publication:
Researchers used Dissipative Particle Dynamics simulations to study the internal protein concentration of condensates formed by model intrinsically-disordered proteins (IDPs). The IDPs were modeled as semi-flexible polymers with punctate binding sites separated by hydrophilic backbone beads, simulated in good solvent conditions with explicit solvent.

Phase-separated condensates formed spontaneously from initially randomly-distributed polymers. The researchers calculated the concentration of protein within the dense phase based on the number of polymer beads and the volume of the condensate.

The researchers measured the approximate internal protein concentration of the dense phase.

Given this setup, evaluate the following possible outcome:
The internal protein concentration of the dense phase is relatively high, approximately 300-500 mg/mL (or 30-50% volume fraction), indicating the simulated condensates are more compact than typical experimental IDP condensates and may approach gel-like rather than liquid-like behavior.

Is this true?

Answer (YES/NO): NO